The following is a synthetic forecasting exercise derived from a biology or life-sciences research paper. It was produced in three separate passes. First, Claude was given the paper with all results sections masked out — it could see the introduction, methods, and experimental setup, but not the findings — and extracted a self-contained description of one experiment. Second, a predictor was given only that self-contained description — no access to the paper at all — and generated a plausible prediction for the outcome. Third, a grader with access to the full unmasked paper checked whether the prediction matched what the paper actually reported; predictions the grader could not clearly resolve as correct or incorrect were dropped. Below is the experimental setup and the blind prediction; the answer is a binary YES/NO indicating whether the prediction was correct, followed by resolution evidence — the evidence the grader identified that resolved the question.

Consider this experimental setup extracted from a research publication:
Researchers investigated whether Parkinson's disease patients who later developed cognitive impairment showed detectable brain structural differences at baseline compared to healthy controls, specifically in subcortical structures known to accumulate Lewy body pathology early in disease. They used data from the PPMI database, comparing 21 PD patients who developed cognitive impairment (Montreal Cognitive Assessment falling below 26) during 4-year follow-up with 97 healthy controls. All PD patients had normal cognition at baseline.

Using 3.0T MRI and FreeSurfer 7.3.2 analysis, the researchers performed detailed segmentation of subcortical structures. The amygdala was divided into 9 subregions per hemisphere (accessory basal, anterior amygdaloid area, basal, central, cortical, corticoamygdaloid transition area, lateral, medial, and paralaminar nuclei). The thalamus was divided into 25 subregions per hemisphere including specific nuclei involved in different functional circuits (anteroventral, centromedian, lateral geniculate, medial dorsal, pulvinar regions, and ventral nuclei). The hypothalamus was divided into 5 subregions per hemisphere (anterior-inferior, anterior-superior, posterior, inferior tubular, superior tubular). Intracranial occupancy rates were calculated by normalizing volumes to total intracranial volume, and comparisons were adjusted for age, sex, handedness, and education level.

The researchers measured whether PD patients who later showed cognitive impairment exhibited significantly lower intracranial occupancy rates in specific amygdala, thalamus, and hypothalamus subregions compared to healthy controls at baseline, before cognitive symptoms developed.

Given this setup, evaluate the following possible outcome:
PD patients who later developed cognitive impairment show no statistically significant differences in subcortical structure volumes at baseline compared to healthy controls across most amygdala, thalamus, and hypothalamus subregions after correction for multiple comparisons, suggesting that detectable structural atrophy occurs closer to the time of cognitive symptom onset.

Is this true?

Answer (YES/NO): NO